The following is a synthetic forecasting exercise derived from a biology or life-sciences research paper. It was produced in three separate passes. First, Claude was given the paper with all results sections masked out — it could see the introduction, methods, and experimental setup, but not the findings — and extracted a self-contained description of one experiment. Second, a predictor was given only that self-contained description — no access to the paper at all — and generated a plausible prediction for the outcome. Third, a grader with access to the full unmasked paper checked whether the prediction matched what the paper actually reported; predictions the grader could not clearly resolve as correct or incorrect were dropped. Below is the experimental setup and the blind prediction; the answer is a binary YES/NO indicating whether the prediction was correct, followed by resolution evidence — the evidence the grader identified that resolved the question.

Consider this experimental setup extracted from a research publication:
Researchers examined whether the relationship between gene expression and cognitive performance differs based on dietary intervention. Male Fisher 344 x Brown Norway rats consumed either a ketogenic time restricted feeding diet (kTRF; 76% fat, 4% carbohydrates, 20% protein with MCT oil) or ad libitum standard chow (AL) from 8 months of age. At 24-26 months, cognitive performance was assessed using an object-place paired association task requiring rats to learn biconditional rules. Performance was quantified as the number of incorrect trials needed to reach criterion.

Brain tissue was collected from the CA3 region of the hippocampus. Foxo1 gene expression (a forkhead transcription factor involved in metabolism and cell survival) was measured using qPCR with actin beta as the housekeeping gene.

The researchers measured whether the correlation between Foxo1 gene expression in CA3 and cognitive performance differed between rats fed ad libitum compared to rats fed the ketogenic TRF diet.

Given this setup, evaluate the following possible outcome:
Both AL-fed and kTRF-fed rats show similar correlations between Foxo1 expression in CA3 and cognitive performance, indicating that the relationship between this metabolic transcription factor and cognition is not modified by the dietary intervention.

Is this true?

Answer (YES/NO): NO